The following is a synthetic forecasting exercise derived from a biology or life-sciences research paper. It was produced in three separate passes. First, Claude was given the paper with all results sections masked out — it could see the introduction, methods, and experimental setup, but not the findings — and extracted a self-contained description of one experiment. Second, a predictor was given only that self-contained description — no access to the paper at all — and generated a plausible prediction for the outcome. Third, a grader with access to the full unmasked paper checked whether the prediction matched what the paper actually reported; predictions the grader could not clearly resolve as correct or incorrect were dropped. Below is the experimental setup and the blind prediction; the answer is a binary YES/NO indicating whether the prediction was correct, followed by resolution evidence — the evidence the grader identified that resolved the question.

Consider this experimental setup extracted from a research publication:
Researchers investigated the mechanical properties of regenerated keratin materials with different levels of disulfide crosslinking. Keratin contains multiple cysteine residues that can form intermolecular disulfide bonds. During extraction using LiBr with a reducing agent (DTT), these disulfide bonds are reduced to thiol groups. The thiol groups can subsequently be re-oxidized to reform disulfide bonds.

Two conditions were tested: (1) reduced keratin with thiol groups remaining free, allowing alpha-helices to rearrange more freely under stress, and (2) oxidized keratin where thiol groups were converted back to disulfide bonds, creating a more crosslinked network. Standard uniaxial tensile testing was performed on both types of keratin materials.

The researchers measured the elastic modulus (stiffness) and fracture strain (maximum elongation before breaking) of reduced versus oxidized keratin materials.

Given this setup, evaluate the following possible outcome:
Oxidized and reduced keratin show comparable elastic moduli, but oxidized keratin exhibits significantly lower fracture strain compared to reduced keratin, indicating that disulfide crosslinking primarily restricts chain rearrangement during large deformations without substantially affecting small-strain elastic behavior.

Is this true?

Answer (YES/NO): NO